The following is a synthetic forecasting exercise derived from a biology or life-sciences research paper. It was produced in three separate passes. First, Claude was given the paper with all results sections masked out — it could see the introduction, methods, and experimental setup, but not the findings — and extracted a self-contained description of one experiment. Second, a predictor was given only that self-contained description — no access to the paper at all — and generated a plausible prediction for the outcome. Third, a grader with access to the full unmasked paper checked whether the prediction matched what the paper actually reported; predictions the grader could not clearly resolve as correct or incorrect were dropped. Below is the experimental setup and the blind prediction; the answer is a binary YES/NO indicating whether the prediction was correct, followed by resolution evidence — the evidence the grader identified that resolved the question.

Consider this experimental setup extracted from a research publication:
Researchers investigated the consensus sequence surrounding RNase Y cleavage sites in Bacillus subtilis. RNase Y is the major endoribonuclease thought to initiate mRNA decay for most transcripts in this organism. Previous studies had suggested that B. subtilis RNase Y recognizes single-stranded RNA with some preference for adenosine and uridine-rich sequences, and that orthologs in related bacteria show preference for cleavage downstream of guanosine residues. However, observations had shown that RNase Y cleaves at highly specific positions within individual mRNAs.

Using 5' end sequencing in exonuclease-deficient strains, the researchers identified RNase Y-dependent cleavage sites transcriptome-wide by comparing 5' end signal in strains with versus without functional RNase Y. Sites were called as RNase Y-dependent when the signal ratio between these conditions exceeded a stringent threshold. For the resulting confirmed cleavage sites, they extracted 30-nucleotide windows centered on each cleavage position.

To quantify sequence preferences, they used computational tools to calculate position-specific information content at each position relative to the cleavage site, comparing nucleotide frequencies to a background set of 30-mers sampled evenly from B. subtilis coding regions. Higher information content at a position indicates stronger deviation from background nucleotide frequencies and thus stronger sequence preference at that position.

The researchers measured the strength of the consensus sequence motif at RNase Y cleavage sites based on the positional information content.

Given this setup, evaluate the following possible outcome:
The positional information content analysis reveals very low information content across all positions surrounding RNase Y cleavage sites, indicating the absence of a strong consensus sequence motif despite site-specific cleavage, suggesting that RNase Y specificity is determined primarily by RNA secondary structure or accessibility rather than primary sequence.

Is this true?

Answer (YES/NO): NO